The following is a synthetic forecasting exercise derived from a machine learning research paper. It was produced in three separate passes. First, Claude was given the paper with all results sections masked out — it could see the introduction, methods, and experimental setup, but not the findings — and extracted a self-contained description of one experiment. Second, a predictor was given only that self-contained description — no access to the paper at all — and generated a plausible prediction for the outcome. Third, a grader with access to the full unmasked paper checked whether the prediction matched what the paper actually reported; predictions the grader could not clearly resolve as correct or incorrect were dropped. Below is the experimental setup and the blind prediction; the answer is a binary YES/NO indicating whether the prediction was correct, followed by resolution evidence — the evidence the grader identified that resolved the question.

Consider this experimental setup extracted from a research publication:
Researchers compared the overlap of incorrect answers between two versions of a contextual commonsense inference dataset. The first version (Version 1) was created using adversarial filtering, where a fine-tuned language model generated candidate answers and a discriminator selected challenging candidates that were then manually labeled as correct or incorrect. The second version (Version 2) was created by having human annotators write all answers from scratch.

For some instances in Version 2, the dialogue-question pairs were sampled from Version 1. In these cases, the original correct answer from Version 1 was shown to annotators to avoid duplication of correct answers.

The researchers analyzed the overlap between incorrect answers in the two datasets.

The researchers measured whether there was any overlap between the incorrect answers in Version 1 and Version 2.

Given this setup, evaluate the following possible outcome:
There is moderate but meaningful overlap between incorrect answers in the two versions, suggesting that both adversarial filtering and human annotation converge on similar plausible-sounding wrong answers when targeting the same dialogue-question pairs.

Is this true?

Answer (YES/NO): NO